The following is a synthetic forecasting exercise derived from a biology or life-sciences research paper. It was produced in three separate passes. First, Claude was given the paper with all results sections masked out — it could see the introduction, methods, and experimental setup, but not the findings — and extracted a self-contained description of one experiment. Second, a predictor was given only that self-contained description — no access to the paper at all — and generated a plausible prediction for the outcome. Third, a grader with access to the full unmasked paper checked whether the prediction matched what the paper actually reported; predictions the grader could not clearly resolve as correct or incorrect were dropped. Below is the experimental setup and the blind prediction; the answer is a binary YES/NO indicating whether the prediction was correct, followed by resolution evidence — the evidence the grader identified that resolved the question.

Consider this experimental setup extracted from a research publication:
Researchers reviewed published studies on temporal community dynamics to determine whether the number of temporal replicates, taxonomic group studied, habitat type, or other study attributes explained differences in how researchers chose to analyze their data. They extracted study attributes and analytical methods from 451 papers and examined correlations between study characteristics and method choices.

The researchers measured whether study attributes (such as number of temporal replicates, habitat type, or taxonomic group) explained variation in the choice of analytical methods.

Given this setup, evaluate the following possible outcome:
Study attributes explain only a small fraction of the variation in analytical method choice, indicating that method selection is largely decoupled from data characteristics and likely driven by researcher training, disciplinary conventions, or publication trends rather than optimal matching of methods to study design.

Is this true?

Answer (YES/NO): YES